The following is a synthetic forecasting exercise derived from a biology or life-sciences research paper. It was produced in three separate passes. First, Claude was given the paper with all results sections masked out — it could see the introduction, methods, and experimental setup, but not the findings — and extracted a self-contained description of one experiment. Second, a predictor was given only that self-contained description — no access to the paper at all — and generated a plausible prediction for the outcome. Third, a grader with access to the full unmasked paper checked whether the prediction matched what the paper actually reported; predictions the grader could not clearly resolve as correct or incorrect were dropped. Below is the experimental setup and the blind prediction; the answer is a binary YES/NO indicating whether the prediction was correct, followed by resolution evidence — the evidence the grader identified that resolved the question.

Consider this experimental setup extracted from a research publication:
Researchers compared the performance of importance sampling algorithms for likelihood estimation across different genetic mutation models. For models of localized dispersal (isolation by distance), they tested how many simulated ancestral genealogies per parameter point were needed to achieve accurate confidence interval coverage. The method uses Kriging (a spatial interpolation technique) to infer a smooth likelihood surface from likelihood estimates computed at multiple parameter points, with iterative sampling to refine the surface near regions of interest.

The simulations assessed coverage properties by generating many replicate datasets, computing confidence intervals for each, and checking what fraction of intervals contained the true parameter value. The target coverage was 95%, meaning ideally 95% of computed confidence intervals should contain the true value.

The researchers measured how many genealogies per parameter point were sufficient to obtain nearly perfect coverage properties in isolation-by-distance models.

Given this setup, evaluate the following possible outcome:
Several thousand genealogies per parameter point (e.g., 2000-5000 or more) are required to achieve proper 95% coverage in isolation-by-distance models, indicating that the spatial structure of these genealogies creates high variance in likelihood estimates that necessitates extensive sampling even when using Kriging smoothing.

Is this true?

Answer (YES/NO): NO